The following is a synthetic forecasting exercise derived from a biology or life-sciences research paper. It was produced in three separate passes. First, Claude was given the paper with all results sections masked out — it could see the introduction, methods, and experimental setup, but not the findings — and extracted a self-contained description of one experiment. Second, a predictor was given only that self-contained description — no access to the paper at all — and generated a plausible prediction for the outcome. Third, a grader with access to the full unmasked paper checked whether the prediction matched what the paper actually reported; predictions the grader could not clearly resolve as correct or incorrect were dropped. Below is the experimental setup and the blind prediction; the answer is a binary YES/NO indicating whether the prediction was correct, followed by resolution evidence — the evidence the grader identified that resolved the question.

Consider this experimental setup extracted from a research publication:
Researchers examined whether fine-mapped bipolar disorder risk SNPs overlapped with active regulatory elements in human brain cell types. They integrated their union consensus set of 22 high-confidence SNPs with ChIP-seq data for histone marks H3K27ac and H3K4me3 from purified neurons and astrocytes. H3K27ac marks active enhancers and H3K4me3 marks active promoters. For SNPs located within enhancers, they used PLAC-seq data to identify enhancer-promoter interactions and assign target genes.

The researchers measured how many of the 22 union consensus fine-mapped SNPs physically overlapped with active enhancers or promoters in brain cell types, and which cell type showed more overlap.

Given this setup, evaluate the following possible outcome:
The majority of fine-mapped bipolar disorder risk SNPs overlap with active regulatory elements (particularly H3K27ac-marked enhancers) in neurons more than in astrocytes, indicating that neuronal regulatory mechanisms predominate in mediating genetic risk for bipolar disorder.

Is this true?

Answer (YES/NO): YES